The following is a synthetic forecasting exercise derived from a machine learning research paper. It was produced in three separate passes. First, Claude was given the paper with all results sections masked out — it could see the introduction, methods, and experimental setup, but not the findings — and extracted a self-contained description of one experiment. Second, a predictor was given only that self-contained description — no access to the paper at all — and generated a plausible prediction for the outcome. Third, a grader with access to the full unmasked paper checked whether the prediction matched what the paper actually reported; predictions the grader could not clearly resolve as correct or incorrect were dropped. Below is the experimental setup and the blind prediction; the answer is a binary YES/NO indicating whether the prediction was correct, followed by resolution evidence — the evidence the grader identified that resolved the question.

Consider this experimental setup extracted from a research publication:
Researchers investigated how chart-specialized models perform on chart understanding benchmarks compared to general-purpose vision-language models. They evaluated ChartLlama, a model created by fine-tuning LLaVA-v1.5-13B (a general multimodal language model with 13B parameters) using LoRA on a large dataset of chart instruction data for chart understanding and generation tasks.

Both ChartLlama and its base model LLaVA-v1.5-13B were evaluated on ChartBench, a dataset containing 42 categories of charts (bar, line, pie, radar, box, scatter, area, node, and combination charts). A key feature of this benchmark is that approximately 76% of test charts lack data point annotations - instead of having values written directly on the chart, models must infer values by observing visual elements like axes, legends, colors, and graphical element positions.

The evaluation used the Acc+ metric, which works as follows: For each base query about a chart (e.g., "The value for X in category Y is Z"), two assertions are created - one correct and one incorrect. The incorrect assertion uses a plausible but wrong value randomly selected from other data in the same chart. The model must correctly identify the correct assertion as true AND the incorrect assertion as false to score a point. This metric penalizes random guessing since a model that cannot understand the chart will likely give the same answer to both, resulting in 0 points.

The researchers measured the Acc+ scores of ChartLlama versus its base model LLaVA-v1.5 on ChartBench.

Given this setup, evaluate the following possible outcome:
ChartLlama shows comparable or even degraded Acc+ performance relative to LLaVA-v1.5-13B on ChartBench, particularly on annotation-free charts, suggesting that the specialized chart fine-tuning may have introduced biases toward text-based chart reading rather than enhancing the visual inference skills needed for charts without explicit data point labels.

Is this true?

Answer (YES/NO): YES